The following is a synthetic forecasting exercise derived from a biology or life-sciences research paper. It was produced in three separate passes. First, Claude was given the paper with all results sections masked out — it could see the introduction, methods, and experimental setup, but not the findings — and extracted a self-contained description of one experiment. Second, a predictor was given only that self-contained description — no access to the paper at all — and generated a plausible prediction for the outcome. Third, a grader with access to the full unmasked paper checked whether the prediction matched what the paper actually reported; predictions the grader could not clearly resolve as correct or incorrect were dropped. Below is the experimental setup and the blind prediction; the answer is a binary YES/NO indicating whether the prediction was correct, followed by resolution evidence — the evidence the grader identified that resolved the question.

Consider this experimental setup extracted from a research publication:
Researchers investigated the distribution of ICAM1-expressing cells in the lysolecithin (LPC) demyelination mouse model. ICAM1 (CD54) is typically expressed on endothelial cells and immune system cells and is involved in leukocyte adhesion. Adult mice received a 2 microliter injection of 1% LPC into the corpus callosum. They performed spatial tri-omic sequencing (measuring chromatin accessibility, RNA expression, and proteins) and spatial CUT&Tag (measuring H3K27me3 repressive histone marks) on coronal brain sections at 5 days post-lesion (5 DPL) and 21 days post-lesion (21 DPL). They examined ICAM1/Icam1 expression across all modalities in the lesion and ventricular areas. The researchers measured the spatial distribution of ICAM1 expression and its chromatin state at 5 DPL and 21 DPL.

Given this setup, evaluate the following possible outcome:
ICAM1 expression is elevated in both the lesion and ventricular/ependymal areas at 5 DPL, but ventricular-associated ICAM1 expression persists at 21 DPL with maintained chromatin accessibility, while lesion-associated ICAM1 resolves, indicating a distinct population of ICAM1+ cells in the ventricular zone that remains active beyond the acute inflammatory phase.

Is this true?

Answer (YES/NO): YES